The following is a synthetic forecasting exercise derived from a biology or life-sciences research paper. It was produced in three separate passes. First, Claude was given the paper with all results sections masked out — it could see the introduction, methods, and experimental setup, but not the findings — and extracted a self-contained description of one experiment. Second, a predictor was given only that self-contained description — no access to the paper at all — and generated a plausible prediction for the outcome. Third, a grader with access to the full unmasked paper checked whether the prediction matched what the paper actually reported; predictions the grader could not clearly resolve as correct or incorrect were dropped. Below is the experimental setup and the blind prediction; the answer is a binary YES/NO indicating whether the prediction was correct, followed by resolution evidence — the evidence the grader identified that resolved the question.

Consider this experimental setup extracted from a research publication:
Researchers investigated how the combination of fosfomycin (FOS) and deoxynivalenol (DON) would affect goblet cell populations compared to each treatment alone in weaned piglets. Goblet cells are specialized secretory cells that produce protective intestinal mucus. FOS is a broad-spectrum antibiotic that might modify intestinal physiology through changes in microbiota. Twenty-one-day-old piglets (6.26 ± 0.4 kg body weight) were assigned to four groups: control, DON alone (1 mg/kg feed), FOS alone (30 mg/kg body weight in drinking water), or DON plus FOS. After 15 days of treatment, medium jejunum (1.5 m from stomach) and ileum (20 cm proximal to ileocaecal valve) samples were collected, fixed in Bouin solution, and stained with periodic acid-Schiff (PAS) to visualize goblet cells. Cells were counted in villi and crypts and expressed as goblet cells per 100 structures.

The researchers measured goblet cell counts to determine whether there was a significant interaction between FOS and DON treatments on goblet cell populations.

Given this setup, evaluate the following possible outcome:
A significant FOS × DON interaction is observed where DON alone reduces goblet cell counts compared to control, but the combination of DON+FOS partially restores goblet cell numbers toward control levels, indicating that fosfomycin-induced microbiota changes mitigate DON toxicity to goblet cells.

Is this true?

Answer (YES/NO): NO